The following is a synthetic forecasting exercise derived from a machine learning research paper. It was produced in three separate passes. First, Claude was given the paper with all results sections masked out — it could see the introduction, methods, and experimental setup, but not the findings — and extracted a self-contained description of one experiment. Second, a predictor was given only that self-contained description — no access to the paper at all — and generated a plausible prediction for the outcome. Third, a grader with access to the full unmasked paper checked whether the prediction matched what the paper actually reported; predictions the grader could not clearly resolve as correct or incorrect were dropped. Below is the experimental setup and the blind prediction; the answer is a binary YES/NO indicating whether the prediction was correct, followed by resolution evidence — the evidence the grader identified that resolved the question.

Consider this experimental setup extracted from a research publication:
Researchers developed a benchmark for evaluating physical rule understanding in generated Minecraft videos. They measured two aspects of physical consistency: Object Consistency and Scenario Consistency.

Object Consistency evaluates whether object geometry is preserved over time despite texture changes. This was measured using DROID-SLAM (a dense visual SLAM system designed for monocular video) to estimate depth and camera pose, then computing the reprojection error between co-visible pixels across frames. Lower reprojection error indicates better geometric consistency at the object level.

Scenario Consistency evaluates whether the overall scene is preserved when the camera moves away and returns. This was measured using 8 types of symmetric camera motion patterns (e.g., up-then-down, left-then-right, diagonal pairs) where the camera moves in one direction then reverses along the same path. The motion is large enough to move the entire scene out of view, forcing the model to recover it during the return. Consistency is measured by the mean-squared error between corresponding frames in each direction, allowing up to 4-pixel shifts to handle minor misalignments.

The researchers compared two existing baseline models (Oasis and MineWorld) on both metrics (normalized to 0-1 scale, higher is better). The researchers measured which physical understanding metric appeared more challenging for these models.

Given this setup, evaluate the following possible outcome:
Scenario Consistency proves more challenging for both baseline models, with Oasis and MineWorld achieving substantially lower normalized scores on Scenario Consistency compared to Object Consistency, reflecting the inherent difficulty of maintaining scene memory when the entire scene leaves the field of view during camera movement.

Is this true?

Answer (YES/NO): NO